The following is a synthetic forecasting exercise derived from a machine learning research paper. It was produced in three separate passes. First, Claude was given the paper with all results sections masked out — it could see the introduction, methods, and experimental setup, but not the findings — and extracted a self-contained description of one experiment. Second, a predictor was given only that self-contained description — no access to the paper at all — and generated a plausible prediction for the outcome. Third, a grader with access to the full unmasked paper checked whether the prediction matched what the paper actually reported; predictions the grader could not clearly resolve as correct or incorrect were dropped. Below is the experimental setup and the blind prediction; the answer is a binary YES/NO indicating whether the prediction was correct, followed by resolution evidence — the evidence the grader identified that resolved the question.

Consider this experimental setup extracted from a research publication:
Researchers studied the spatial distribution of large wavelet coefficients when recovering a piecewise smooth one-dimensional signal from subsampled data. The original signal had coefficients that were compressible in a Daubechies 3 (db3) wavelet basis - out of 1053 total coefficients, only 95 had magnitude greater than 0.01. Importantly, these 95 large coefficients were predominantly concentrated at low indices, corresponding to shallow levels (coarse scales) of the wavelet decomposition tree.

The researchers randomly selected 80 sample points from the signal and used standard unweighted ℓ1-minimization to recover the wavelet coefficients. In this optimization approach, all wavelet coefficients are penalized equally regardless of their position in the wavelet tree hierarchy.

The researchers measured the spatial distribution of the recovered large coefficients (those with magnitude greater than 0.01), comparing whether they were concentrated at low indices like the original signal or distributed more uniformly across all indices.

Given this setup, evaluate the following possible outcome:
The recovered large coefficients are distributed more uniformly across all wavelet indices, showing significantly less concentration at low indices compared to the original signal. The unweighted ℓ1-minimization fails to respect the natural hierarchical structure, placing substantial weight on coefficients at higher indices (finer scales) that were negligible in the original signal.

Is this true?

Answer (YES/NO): YES